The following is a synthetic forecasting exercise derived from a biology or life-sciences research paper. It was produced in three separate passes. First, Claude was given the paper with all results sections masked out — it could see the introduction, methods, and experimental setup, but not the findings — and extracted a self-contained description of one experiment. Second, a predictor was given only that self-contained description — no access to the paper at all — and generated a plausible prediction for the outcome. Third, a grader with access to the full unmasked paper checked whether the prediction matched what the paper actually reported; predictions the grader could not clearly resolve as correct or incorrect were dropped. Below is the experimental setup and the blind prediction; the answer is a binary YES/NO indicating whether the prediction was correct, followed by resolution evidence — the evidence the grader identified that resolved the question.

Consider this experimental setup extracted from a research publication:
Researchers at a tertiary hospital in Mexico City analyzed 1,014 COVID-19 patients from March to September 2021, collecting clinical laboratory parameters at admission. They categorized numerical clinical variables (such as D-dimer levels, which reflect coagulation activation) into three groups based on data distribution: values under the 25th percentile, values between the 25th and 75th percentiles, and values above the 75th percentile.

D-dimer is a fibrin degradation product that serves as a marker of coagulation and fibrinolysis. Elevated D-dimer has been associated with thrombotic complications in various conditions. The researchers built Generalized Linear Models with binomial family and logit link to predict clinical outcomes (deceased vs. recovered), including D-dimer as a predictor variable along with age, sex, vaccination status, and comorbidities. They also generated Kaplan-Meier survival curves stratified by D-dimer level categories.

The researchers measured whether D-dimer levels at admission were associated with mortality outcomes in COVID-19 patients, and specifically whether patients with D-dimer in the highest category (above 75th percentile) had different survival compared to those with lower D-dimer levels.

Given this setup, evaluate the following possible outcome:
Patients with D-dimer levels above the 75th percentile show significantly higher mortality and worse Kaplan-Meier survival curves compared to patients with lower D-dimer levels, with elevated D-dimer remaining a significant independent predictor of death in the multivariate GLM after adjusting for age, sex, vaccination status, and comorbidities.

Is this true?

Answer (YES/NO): NO